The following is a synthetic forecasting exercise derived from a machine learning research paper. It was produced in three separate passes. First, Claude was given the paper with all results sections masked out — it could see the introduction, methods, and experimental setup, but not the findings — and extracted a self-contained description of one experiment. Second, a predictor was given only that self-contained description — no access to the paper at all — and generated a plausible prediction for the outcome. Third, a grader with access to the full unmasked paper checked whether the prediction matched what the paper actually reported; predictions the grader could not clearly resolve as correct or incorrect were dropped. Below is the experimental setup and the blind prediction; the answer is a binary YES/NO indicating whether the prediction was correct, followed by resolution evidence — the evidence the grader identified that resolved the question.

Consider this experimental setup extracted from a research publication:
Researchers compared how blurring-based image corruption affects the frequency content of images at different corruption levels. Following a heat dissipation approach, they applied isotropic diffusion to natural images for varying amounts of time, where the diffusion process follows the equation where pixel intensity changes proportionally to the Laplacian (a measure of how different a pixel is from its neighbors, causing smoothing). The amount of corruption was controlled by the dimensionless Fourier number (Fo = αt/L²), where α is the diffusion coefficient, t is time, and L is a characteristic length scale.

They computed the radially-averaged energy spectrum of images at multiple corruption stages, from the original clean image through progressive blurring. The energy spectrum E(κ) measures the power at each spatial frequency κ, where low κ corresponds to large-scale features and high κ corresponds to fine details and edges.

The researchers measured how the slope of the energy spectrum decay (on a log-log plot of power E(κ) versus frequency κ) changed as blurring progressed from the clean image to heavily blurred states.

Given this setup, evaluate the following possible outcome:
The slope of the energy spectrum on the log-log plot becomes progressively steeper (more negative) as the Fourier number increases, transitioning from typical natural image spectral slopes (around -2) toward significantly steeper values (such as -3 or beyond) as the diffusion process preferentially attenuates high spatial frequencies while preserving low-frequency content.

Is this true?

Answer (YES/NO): NO